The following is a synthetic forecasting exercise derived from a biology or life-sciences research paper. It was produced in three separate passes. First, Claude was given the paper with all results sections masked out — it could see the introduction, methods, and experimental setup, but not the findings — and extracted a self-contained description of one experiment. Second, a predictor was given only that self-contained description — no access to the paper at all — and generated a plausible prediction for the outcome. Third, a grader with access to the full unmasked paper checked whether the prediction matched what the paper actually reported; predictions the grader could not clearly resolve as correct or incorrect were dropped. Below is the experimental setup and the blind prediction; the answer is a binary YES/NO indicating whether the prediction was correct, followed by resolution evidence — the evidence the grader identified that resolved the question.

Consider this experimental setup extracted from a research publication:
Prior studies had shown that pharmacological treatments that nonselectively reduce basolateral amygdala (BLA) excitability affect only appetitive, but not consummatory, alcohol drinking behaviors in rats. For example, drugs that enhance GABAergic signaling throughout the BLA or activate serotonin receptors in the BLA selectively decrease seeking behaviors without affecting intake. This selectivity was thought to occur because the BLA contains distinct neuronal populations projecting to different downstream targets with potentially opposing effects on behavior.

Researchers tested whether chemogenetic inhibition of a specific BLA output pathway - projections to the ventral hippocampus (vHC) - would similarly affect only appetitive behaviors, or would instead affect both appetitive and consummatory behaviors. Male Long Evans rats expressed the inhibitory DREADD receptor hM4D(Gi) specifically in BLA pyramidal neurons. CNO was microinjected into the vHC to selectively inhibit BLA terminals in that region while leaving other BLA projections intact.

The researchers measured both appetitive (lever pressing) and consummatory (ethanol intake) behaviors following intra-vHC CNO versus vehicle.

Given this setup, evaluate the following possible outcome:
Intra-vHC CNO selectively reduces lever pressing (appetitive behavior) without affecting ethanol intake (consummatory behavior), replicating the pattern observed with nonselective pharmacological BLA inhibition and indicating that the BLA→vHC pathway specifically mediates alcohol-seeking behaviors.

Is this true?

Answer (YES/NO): NO